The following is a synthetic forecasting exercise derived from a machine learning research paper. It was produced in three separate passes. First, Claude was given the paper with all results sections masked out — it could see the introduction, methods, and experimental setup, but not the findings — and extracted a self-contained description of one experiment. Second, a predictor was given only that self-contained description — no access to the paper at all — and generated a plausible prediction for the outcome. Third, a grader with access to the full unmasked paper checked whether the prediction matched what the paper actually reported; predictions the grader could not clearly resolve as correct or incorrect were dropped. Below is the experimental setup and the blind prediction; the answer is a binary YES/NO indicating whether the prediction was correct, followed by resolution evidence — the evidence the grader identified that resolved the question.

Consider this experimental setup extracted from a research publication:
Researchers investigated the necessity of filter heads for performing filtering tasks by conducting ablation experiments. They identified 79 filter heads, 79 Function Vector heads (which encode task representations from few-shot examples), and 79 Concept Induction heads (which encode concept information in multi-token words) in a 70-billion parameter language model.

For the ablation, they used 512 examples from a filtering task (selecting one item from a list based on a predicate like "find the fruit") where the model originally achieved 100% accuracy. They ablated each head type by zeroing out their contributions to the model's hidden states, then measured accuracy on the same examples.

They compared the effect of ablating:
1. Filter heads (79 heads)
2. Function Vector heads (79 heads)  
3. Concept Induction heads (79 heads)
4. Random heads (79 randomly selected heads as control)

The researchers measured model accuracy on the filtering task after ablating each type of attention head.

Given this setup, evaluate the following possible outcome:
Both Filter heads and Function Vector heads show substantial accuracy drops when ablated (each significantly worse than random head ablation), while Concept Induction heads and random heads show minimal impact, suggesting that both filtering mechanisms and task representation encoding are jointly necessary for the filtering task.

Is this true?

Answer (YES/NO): NO